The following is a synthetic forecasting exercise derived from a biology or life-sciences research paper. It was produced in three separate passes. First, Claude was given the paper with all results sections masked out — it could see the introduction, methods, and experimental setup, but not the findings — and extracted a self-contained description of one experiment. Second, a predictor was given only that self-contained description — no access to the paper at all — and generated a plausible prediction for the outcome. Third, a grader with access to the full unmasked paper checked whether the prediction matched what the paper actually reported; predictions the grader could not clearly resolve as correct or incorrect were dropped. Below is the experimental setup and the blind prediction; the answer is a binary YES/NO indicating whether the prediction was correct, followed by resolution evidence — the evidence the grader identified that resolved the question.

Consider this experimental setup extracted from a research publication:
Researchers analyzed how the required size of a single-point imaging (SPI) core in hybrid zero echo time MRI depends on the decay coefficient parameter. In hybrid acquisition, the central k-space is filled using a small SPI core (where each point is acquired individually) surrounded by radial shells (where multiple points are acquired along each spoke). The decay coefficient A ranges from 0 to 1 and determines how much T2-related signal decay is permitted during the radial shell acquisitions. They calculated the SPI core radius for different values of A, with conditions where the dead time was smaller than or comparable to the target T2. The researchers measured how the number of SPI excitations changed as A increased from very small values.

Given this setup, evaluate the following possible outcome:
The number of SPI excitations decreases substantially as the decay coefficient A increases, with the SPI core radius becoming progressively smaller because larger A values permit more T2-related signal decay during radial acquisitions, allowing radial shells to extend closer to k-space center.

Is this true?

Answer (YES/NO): YES